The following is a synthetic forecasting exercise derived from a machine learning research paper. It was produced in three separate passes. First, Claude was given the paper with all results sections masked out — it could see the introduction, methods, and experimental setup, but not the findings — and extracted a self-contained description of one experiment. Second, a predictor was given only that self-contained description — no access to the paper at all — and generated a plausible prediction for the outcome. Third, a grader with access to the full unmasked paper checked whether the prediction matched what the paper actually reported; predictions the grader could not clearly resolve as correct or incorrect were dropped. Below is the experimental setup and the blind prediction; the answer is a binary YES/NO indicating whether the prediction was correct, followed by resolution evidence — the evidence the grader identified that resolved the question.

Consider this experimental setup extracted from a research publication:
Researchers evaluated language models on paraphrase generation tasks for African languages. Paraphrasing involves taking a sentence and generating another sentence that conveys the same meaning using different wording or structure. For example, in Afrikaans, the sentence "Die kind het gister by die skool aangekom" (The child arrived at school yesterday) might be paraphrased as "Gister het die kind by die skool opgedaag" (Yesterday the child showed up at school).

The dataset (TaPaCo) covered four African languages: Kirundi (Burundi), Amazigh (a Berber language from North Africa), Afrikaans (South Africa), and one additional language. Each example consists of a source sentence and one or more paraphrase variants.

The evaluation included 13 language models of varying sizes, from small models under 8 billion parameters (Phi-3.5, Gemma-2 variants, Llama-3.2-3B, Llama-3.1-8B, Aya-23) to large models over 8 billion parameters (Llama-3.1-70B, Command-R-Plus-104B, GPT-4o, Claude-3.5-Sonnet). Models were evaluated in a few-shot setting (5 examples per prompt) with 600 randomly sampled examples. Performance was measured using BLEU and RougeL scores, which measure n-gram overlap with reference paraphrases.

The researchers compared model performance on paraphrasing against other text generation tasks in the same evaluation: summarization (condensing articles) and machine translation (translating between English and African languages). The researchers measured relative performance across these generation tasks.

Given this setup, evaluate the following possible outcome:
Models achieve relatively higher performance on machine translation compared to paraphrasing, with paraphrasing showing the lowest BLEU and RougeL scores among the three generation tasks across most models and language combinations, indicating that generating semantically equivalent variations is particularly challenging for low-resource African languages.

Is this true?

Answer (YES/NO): NO